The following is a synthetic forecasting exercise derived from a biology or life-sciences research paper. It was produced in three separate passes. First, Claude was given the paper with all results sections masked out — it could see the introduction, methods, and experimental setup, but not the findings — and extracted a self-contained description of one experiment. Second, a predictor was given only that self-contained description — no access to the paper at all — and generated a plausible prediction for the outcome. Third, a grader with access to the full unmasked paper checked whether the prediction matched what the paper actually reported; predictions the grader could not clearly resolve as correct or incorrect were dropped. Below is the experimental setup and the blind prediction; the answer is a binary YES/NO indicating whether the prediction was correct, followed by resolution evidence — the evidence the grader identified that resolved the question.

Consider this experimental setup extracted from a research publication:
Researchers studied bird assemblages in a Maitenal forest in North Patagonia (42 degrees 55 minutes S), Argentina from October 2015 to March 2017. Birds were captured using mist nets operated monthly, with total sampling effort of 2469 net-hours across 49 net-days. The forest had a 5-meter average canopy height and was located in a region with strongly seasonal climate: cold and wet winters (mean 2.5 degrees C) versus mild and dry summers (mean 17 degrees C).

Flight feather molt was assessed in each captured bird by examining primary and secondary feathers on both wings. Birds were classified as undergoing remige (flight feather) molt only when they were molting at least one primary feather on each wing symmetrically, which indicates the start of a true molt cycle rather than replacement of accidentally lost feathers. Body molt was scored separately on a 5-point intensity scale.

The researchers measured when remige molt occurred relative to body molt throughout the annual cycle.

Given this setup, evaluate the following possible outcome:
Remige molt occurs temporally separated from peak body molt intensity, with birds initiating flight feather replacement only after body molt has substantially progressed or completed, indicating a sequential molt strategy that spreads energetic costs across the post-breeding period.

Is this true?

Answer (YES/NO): NO